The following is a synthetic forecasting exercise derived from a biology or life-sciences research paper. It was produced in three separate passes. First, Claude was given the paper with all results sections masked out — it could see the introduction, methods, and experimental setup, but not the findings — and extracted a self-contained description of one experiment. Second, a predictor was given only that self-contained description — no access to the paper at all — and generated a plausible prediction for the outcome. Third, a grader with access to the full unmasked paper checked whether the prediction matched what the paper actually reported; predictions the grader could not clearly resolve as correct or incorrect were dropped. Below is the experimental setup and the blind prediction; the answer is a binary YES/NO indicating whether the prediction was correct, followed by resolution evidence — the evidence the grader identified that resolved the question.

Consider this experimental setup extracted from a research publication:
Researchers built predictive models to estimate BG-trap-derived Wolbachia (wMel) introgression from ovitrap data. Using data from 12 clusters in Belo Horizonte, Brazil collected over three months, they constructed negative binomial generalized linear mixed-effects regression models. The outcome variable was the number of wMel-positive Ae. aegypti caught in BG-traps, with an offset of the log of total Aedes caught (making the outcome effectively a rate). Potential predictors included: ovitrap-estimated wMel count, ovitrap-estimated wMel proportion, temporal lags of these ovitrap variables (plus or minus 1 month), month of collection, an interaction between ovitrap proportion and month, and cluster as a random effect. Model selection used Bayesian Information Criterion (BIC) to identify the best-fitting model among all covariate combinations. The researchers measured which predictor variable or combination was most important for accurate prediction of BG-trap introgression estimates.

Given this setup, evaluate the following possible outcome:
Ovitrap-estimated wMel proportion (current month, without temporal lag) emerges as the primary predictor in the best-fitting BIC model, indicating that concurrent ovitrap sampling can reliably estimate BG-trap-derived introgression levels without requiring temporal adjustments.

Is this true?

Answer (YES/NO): NO